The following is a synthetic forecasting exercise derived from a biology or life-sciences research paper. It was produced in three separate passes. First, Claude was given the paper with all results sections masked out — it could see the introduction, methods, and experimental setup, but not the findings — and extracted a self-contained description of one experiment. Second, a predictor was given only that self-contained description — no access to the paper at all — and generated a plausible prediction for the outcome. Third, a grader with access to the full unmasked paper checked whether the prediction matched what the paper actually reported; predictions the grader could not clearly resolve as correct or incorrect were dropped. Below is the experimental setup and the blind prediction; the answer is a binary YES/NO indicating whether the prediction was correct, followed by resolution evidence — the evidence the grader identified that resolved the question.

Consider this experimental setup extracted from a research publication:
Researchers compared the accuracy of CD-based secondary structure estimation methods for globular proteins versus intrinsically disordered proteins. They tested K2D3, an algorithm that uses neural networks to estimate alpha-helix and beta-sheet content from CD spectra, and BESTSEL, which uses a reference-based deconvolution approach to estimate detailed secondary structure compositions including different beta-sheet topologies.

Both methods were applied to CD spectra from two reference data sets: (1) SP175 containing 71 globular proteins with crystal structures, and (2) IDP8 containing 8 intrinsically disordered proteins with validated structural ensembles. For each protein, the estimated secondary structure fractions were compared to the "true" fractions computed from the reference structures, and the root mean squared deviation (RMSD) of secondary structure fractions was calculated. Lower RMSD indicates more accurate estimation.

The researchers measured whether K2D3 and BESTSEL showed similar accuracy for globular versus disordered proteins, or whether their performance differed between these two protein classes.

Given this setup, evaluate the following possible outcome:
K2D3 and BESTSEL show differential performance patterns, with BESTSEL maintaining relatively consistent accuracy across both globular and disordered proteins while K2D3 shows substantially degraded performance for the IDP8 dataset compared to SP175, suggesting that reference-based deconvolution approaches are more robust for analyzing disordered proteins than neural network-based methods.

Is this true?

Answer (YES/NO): NO